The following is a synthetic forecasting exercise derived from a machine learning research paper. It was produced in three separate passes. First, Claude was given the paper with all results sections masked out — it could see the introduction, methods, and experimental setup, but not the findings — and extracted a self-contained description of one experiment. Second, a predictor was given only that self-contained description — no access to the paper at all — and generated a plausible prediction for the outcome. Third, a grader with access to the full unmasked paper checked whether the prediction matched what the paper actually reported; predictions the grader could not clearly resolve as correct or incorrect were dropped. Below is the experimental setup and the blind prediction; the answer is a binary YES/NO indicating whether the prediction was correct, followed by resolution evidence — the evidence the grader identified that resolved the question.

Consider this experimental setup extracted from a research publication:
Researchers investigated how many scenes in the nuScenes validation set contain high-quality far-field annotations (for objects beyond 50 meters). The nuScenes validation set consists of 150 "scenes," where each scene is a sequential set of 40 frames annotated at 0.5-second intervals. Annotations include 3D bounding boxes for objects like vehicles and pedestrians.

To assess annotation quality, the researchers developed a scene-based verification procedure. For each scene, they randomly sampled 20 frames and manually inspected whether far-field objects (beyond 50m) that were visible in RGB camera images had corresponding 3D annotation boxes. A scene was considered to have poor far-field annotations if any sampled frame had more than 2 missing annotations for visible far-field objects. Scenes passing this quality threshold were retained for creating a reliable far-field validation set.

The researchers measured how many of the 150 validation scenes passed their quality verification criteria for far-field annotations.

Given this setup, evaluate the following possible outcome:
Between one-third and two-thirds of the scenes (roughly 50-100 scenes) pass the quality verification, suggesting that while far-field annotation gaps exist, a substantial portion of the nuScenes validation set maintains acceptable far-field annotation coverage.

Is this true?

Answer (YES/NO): NO